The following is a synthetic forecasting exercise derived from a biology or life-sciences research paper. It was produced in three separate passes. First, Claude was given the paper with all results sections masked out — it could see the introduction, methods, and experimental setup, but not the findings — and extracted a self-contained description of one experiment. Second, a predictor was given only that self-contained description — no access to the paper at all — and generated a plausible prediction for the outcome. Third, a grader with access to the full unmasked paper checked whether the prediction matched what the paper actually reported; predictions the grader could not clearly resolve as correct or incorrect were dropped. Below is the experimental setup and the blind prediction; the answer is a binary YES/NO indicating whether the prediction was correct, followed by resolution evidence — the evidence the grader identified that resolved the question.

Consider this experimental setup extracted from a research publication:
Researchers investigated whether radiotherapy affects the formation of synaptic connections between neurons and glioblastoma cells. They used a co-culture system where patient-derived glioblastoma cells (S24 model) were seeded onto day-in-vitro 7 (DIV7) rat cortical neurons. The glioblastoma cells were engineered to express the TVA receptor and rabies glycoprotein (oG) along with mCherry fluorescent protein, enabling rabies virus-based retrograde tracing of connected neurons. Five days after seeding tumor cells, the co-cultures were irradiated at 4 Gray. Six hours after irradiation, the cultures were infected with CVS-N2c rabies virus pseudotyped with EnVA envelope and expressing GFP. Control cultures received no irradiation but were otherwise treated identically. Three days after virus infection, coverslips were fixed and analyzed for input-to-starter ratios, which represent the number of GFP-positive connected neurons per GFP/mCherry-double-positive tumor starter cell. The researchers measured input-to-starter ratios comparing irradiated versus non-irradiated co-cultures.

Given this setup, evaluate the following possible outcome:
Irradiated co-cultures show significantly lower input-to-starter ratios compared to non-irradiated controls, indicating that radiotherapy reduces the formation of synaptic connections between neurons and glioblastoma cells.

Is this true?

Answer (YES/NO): NO